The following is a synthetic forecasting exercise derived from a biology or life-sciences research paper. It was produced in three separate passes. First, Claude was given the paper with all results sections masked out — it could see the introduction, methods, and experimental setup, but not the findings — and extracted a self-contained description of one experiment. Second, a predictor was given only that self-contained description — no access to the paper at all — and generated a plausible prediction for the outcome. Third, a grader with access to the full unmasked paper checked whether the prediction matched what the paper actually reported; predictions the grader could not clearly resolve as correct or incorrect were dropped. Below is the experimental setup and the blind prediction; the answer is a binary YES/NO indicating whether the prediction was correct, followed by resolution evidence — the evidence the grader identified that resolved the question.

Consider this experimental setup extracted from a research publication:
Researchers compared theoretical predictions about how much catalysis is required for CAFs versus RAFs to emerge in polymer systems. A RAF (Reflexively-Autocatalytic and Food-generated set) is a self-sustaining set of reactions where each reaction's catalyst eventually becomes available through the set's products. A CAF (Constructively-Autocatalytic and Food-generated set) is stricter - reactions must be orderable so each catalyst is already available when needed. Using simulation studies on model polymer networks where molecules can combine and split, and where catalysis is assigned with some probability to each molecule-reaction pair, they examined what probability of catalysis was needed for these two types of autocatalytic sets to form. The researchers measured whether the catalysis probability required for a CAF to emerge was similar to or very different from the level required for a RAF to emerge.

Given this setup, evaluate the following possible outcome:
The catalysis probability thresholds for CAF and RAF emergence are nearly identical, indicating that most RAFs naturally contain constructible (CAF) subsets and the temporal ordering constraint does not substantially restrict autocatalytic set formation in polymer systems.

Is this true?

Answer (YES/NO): NO